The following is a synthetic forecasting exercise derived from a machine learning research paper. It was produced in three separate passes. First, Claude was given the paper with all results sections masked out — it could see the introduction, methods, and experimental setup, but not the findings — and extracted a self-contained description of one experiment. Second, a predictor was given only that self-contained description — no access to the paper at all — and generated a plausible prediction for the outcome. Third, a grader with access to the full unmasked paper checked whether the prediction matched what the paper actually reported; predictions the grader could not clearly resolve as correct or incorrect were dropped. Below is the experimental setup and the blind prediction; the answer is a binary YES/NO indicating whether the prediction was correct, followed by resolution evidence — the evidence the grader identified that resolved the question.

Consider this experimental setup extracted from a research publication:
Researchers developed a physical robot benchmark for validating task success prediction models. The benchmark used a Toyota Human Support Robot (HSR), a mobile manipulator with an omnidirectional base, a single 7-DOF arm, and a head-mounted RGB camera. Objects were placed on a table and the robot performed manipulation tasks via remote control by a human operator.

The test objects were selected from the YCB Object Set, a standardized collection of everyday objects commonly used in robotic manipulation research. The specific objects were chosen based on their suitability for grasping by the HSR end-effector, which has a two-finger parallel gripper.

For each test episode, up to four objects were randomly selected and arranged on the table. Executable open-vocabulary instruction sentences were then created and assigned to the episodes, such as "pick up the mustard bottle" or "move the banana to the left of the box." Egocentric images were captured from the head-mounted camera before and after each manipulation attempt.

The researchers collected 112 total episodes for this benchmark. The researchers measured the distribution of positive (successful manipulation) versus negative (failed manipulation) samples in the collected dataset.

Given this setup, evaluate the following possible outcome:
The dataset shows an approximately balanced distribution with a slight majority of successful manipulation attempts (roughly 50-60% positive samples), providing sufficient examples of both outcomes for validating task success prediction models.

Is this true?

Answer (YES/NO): NO